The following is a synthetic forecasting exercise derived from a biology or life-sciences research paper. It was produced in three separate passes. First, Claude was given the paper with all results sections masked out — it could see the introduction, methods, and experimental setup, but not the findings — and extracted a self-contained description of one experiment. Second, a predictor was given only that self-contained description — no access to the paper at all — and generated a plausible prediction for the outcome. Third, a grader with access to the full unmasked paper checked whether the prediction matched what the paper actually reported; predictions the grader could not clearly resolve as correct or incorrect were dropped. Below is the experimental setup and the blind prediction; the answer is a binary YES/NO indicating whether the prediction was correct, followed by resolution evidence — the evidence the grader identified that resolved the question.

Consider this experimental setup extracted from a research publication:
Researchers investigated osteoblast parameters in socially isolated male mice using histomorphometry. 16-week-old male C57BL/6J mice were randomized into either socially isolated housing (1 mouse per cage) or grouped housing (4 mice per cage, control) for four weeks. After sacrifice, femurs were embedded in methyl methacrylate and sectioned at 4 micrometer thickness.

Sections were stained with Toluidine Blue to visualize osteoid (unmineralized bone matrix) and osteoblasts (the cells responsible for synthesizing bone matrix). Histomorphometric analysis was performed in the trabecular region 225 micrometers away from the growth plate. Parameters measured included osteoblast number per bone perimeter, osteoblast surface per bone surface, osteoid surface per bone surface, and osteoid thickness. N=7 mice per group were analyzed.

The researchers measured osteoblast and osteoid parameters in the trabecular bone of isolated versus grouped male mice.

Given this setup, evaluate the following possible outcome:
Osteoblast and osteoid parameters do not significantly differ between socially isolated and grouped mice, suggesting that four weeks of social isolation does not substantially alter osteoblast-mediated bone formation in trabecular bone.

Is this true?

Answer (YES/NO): NO